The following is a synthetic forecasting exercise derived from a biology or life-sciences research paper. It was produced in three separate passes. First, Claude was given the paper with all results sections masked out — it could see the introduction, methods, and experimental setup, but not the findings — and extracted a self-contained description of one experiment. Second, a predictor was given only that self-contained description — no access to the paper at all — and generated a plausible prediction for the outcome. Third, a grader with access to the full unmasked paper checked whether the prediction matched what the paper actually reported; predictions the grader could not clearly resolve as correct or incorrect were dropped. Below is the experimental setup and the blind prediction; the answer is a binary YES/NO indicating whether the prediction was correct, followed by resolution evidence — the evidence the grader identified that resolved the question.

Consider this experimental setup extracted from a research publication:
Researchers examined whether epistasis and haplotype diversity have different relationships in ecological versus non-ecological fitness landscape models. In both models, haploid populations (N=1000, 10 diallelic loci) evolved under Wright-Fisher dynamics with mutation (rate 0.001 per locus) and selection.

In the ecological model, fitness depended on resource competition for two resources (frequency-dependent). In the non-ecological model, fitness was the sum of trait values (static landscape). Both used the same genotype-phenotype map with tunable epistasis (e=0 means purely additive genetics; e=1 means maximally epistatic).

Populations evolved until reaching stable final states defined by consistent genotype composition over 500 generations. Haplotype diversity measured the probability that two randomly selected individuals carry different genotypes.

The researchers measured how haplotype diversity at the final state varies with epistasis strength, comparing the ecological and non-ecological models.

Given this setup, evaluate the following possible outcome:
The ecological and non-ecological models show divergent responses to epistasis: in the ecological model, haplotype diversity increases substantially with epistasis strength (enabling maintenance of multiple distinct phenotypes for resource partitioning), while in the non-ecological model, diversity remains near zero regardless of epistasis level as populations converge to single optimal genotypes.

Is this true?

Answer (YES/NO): NO